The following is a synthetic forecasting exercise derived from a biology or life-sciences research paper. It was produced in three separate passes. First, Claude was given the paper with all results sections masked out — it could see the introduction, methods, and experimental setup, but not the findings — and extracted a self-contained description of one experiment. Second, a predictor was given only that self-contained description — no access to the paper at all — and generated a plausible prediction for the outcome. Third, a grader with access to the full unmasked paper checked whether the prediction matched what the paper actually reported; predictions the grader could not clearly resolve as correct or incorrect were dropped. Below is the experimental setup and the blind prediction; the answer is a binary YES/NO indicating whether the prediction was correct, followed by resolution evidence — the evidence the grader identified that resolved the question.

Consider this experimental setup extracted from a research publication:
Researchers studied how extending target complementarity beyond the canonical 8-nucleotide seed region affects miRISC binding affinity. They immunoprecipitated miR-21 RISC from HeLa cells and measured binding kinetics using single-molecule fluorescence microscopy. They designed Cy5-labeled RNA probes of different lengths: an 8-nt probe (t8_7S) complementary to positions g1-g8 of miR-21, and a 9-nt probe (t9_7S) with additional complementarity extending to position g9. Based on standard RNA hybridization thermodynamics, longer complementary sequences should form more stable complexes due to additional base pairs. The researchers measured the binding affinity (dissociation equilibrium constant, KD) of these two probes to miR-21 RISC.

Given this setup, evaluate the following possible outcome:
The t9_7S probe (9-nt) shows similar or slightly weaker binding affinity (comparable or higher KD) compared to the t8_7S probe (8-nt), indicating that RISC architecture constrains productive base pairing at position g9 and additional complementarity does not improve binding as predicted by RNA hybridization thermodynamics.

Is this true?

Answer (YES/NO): NO